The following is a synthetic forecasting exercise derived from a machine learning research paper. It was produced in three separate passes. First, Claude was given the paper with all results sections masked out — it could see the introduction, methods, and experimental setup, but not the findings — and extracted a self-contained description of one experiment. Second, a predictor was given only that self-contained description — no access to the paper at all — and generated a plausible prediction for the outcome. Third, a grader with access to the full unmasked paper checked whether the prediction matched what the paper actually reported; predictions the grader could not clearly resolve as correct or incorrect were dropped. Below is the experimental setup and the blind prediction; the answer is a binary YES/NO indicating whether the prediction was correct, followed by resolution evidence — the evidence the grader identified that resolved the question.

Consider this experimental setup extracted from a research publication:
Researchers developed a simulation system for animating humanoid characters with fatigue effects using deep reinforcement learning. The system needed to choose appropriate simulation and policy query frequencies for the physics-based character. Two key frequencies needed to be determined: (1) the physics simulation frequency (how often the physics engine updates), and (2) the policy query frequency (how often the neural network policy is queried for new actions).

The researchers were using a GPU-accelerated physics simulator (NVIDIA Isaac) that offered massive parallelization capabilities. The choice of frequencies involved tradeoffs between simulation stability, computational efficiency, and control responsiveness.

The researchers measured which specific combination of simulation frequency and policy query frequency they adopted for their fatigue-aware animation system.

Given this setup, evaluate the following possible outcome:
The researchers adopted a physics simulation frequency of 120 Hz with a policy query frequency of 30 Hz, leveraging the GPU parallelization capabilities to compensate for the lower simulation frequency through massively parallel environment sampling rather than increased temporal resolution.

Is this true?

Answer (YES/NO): YES